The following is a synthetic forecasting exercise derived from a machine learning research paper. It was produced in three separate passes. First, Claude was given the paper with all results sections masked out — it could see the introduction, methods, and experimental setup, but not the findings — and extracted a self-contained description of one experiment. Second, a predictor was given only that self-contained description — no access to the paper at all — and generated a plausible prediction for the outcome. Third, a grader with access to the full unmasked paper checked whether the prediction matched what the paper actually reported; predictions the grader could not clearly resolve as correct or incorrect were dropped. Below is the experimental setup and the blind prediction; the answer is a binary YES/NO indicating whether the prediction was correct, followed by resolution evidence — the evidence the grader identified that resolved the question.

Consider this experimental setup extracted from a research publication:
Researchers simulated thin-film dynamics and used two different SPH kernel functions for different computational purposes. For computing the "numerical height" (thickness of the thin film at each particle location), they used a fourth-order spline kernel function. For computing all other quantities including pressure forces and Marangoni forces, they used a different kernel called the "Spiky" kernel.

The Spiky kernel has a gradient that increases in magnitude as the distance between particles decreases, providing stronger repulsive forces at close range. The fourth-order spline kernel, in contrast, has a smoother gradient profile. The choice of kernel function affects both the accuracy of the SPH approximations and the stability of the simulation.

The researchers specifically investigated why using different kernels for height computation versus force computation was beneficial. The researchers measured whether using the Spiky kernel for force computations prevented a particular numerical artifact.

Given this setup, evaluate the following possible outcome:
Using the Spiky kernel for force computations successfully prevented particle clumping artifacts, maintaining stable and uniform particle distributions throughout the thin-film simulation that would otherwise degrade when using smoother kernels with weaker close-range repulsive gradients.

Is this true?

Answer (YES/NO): YES